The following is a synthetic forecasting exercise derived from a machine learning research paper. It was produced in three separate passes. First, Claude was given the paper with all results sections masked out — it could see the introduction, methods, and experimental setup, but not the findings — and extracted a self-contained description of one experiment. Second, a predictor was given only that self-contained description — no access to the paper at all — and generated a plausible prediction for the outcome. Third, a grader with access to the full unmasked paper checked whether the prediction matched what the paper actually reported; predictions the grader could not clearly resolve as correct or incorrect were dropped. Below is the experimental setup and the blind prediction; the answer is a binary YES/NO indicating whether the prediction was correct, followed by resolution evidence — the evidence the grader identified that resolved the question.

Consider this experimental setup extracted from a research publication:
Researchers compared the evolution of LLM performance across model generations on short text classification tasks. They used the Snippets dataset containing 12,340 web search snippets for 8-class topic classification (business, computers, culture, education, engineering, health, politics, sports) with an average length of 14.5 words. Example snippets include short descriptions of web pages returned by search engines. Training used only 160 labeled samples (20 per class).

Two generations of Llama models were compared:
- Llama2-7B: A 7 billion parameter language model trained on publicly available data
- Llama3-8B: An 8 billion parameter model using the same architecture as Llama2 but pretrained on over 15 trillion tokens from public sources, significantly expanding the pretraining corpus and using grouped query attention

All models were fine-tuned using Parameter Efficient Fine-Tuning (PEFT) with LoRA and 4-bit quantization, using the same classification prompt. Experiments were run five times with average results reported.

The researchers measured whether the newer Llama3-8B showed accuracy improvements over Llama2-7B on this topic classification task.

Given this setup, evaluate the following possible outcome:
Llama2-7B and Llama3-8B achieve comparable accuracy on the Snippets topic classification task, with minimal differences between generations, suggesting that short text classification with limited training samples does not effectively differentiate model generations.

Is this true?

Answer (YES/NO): NO